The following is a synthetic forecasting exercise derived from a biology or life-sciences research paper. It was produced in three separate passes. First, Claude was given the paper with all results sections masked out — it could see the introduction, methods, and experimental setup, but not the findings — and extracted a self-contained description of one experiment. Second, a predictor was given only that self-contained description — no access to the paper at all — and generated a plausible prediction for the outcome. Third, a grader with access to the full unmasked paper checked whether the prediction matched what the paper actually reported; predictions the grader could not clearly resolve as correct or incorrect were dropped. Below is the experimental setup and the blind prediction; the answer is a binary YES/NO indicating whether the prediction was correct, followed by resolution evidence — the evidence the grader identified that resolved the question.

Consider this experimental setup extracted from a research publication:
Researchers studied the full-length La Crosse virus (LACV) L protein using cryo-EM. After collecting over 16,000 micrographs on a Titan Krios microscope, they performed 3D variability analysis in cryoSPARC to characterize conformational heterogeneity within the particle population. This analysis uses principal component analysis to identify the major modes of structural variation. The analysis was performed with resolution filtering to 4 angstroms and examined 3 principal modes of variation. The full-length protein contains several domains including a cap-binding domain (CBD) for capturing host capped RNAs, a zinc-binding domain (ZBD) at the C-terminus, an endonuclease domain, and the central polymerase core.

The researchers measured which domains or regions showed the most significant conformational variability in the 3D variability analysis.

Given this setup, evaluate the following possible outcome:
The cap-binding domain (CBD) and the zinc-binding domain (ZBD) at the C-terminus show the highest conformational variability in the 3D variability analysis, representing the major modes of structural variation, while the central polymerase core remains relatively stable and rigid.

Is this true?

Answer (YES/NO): YES